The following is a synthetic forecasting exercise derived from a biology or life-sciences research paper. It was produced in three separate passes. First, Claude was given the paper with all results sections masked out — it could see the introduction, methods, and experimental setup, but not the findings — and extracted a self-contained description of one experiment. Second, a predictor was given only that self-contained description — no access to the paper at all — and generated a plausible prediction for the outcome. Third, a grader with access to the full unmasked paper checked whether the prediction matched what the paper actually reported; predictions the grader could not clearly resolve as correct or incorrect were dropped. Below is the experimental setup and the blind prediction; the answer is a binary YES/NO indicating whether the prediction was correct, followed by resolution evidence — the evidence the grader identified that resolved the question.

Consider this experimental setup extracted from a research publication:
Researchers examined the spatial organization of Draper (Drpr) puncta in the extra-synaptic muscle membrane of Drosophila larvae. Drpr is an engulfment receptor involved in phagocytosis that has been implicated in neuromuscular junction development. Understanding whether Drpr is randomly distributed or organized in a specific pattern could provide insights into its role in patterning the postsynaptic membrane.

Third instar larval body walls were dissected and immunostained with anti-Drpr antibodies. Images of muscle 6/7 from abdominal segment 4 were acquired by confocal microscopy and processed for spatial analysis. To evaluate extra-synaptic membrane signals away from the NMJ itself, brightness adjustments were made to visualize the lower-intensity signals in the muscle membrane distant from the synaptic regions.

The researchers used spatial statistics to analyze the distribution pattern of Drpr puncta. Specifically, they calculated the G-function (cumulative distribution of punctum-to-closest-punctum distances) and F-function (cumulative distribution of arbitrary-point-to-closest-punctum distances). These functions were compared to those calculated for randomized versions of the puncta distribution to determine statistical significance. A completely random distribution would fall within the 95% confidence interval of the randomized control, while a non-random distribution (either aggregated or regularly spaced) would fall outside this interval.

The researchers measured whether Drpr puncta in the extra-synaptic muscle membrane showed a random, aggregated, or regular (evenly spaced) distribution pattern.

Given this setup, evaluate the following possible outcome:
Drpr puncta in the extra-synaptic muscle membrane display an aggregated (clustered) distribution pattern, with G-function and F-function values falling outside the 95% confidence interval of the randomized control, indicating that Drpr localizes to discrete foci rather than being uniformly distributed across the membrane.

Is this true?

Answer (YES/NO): NO